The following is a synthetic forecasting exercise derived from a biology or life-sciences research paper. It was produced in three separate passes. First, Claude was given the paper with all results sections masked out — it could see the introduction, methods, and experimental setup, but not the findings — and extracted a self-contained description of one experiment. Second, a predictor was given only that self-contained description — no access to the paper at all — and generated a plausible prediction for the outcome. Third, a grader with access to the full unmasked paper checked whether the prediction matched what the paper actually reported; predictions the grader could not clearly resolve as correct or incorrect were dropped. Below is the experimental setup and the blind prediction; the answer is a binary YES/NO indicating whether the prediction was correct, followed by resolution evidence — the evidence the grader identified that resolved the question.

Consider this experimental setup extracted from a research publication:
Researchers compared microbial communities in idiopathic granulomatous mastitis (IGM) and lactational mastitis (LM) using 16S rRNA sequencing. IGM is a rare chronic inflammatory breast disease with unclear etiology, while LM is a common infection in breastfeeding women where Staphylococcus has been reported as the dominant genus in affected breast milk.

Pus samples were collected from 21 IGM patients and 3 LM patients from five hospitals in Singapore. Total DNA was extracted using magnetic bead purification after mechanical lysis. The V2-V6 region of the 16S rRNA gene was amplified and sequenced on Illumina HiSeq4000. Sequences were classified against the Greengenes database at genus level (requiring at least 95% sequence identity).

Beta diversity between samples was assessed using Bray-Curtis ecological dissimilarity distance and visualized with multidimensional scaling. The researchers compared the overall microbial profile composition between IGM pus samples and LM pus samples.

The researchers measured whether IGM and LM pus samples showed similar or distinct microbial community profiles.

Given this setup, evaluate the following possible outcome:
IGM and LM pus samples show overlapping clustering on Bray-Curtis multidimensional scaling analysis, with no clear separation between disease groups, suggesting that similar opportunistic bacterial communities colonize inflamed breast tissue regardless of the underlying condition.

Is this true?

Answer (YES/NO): NO